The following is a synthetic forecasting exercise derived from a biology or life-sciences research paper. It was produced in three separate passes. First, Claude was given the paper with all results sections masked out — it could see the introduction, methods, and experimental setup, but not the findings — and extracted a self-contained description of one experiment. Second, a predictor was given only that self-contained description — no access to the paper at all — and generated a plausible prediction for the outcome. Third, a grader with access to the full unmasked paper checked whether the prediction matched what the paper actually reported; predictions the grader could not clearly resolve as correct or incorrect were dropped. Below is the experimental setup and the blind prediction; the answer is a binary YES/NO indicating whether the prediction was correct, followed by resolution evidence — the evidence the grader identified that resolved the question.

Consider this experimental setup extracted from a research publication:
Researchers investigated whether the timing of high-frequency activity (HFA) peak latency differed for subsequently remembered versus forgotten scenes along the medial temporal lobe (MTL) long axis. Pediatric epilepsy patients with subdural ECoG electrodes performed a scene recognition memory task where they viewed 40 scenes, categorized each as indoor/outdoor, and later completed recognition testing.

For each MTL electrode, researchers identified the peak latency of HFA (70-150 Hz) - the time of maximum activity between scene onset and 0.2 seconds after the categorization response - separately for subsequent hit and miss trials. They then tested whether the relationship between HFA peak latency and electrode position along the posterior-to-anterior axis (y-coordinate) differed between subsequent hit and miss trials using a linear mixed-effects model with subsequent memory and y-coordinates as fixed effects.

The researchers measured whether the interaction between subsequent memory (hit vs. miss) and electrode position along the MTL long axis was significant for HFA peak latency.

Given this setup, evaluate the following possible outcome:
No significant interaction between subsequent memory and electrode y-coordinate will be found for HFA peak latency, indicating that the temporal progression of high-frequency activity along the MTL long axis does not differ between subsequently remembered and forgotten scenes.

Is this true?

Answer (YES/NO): NO